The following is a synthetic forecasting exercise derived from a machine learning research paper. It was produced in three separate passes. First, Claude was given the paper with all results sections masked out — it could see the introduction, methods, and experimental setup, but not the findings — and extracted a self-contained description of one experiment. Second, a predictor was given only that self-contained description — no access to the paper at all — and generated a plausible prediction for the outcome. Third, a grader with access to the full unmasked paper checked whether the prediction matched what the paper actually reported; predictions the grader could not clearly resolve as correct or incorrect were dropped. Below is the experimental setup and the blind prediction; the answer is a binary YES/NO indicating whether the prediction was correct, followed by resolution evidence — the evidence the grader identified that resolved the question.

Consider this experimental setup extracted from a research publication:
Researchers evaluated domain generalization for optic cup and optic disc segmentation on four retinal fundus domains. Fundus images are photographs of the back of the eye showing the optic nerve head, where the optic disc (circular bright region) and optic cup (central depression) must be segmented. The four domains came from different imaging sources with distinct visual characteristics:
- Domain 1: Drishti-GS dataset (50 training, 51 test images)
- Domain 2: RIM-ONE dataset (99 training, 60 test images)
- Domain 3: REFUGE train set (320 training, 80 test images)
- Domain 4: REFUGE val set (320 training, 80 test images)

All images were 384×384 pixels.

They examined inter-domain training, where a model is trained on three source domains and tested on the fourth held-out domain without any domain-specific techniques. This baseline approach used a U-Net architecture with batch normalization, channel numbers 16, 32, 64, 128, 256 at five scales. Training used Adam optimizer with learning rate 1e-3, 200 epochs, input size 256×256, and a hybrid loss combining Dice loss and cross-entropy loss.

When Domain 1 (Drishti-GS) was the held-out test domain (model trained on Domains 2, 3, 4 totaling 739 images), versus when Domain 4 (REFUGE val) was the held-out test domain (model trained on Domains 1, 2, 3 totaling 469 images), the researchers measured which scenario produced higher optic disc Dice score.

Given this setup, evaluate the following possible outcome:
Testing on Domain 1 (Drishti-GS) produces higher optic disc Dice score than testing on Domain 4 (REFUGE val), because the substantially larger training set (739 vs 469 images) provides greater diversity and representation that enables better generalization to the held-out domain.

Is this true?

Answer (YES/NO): YES